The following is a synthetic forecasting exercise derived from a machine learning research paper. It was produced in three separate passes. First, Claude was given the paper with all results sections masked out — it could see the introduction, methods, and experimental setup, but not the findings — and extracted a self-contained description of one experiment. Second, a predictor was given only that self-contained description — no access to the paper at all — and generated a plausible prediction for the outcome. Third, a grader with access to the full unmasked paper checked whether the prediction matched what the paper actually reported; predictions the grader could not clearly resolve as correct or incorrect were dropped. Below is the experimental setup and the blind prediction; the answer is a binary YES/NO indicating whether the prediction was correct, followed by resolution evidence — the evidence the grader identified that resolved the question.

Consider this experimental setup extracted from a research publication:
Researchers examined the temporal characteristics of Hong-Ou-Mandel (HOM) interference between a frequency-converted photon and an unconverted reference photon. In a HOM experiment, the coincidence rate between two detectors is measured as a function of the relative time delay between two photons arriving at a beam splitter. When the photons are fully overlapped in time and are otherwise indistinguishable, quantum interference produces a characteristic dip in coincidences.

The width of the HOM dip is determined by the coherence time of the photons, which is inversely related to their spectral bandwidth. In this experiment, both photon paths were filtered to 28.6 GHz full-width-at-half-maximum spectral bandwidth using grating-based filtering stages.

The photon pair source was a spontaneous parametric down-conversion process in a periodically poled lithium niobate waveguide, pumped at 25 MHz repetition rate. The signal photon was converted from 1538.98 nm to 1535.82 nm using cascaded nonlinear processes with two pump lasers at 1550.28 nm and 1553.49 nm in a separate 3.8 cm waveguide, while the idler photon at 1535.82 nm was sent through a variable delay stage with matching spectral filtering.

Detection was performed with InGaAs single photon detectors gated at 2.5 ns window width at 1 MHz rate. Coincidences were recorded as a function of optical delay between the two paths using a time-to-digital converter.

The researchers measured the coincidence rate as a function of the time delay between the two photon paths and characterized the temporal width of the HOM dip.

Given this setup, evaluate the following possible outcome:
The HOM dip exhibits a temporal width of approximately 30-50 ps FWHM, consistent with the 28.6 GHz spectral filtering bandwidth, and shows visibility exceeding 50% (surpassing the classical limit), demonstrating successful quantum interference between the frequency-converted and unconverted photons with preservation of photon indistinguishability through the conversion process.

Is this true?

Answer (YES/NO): NO